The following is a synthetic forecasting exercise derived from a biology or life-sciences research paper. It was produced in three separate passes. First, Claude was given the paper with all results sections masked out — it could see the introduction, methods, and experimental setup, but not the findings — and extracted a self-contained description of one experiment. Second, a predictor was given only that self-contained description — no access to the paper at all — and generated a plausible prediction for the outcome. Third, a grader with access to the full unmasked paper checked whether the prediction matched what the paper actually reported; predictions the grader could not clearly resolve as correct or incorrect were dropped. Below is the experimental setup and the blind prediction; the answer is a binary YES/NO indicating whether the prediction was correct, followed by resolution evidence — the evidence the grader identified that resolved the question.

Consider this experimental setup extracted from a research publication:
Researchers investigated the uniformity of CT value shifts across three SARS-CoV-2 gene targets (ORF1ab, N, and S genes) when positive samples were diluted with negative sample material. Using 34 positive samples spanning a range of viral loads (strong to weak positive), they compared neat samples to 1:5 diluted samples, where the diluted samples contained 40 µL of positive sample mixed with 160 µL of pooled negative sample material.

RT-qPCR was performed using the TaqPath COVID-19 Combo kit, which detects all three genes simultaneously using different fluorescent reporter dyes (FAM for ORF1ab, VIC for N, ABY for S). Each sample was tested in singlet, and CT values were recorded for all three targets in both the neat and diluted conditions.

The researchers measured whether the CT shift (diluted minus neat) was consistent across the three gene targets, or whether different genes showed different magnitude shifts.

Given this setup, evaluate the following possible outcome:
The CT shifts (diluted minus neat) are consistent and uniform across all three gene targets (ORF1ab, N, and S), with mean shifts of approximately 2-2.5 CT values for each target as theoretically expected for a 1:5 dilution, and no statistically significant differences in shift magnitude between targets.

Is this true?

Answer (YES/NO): NO